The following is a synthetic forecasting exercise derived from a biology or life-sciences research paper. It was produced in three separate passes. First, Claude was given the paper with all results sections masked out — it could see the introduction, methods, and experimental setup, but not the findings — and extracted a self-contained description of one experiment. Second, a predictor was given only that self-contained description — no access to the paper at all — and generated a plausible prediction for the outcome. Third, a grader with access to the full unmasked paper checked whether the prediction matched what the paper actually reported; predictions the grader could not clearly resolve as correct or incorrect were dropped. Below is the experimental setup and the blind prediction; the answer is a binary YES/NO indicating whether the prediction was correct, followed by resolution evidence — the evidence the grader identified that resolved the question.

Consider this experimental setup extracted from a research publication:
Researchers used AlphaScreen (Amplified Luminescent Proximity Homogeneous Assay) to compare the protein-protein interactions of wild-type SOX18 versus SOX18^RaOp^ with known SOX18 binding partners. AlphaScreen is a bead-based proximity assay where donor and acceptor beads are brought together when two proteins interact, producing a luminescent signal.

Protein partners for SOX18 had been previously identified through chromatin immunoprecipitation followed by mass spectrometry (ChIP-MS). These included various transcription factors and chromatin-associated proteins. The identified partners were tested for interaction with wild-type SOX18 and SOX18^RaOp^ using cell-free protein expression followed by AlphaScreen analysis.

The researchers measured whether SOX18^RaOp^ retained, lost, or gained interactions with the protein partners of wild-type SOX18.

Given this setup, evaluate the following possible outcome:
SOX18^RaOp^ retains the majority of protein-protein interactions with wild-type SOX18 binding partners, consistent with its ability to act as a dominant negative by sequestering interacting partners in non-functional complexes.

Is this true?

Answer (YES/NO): YES